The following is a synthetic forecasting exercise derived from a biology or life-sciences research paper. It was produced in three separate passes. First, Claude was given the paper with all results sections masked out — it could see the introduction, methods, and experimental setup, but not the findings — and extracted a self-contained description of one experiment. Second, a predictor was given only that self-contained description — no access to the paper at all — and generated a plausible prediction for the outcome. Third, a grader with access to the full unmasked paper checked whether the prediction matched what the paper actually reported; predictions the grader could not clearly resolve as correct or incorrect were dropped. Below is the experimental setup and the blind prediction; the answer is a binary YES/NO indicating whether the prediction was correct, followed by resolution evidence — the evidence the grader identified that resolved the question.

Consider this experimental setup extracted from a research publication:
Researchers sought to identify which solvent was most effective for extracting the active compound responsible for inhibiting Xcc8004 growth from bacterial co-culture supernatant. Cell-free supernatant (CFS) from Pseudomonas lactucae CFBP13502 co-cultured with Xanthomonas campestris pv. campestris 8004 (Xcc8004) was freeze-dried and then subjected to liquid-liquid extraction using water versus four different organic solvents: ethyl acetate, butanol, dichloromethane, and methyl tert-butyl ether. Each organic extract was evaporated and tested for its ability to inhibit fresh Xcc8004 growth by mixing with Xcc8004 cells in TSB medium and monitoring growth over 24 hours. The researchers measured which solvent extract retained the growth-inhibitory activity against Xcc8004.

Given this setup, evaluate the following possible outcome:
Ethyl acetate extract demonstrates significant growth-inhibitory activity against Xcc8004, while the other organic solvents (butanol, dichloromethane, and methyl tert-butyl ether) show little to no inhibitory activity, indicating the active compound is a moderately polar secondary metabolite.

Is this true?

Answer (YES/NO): NO